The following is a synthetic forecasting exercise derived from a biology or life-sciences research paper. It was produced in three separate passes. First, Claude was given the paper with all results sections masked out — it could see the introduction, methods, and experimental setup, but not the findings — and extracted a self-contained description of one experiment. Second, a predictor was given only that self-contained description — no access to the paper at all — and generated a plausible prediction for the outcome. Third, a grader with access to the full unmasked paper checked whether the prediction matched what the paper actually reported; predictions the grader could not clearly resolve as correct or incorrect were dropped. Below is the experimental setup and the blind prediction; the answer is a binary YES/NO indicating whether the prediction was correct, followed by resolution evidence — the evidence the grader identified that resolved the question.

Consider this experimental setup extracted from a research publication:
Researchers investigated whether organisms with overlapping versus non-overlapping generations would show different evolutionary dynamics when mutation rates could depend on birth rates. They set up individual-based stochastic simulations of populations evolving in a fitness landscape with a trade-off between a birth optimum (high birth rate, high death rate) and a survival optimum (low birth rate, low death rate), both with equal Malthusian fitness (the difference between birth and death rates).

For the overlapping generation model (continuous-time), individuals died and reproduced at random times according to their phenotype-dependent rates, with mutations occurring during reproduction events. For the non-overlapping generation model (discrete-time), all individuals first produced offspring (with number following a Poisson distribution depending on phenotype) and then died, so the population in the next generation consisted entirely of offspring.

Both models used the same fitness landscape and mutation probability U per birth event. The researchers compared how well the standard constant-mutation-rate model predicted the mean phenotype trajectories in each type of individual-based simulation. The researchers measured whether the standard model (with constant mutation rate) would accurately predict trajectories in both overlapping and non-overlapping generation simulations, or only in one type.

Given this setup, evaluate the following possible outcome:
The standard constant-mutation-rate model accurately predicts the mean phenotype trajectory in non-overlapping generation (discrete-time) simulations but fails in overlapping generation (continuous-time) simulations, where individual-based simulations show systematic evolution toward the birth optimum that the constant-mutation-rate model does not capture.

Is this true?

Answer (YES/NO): NO